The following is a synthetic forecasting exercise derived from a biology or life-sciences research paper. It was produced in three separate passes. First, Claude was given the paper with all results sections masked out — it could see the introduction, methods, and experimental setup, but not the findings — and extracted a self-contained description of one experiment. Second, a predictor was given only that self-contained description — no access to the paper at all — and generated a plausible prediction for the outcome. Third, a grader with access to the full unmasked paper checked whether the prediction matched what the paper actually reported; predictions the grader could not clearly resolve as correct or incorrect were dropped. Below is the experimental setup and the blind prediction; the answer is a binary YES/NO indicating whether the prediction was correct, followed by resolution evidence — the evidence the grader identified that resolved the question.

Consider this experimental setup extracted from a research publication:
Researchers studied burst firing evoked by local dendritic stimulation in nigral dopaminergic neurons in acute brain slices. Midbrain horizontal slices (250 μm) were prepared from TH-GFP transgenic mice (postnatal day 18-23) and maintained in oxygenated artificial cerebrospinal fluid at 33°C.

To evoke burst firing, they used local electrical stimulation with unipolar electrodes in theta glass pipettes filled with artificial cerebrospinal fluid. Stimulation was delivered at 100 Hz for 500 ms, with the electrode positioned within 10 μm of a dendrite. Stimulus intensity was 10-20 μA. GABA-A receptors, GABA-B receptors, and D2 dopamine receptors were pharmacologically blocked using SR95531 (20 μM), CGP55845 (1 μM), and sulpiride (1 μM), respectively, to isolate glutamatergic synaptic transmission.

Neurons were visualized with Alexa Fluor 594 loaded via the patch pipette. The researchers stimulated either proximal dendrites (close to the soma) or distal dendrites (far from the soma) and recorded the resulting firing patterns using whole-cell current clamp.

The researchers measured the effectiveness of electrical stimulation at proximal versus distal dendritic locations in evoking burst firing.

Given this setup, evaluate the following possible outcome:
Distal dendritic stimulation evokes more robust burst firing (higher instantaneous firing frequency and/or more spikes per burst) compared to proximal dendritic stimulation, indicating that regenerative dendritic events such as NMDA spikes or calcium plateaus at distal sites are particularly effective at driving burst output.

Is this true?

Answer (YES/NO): NO